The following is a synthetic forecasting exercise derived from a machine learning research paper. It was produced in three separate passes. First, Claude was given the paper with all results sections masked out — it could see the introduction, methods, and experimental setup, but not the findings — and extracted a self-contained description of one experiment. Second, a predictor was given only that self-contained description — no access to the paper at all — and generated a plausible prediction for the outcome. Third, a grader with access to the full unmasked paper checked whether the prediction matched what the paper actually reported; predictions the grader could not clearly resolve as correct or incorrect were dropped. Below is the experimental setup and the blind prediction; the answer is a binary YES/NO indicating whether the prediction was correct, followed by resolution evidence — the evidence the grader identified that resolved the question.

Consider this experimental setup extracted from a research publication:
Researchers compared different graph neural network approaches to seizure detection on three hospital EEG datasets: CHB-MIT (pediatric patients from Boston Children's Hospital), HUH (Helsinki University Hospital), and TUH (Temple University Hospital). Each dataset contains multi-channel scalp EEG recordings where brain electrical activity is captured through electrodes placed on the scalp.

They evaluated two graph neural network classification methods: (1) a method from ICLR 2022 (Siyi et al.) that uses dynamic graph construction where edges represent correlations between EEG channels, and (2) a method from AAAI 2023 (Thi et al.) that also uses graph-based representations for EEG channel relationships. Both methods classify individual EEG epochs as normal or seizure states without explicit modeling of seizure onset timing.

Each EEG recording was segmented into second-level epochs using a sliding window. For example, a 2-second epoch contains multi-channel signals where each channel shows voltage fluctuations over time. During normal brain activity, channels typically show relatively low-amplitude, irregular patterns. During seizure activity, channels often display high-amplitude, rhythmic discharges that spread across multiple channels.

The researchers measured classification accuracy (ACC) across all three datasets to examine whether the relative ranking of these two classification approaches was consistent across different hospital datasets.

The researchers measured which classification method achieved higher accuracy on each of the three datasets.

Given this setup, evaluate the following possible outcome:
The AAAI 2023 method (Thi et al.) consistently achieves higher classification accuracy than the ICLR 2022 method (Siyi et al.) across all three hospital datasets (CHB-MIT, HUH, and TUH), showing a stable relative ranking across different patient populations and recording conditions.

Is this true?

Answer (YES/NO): NO